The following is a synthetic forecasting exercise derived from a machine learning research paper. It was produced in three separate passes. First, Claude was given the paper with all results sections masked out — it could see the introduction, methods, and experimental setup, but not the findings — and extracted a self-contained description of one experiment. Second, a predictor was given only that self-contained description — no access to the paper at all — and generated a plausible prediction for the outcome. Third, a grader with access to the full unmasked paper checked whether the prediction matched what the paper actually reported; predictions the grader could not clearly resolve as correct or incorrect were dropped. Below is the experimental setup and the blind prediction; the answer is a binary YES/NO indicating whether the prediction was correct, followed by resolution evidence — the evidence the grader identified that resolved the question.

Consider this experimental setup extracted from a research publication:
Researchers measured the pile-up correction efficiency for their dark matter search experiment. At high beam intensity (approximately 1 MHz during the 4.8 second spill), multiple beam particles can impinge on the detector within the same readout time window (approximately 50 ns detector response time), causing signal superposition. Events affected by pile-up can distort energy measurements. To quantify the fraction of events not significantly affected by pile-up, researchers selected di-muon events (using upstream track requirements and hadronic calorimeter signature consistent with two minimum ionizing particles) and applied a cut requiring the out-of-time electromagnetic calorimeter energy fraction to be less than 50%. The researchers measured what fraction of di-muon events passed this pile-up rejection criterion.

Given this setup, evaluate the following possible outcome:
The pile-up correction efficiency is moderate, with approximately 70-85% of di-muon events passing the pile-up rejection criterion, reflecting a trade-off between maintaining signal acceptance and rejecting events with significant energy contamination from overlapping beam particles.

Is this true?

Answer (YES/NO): NO